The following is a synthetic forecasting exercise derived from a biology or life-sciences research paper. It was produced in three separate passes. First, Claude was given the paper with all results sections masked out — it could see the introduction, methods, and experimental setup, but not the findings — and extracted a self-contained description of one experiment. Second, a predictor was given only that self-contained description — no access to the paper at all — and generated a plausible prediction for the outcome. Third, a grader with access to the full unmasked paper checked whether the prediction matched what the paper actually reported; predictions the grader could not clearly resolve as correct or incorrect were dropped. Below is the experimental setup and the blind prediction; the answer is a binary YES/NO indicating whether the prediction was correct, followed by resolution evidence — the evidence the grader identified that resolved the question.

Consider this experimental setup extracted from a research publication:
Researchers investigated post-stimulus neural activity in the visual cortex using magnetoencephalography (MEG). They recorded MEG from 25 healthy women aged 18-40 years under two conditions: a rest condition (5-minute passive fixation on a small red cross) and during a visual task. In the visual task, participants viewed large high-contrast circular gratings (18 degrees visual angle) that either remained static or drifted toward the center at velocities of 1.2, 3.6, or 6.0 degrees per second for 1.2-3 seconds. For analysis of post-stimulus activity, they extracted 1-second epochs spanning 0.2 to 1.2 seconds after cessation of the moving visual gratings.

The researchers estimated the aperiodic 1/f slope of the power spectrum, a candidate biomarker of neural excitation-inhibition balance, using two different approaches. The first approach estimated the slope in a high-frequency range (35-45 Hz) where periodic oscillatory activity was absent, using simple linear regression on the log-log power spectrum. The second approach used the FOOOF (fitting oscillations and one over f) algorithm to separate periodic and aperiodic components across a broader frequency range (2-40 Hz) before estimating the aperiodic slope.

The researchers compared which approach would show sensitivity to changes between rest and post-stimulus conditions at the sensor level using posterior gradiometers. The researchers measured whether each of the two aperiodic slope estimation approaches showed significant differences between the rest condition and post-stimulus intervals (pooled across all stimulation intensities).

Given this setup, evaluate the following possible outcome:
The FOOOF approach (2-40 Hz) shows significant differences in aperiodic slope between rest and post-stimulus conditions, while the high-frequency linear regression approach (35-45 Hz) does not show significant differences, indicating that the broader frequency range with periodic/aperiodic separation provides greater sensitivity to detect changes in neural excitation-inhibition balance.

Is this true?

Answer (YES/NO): NO